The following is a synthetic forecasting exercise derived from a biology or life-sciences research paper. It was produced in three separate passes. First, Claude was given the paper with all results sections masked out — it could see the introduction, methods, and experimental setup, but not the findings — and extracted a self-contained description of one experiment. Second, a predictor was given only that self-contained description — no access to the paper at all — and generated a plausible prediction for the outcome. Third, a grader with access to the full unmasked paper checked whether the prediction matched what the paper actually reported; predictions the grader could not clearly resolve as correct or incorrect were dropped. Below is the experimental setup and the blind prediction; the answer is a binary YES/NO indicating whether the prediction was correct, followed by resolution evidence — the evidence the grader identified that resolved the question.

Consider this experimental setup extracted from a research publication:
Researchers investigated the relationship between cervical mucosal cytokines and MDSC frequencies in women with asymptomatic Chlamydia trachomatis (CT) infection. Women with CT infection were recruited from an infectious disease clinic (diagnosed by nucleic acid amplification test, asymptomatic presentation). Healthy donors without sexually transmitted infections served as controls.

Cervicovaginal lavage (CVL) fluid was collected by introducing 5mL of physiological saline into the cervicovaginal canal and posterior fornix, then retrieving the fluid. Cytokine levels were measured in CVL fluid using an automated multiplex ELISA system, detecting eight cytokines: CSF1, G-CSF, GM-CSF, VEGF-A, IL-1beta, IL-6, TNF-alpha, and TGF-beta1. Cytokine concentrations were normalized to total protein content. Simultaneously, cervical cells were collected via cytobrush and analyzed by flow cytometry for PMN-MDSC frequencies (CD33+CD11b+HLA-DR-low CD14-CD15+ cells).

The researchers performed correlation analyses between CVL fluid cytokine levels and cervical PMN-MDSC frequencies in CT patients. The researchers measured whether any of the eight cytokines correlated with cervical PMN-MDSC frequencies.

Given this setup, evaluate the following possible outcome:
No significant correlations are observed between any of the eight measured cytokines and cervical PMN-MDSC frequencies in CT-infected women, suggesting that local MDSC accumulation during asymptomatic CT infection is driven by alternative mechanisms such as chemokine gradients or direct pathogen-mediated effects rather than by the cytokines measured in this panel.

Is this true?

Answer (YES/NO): NO